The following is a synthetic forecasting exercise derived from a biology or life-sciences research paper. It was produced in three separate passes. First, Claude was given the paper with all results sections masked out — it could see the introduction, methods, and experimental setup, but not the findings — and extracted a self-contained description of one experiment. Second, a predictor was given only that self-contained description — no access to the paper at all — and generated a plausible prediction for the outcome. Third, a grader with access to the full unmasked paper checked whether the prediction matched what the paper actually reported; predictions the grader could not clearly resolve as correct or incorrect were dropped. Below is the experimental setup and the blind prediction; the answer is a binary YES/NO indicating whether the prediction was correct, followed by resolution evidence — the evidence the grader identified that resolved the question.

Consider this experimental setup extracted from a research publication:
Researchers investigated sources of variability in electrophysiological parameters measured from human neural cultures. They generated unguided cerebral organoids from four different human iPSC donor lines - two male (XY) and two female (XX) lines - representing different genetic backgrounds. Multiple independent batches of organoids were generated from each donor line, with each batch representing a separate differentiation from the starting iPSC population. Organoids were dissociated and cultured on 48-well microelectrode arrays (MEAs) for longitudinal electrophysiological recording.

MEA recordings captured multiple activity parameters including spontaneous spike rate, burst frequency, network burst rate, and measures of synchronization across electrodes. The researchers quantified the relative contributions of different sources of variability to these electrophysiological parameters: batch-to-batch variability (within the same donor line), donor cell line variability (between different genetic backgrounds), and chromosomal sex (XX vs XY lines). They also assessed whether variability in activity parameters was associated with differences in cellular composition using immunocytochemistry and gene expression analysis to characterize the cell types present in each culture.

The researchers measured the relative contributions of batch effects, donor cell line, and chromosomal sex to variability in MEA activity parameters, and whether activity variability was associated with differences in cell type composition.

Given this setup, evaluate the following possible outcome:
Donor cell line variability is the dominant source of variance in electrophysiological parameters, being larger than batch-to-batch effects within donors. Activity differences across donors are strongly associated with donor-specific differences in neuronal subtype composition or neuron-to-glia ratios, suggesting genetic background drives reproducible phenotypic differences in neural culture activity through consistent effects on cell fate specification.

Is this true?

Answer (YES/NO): NO